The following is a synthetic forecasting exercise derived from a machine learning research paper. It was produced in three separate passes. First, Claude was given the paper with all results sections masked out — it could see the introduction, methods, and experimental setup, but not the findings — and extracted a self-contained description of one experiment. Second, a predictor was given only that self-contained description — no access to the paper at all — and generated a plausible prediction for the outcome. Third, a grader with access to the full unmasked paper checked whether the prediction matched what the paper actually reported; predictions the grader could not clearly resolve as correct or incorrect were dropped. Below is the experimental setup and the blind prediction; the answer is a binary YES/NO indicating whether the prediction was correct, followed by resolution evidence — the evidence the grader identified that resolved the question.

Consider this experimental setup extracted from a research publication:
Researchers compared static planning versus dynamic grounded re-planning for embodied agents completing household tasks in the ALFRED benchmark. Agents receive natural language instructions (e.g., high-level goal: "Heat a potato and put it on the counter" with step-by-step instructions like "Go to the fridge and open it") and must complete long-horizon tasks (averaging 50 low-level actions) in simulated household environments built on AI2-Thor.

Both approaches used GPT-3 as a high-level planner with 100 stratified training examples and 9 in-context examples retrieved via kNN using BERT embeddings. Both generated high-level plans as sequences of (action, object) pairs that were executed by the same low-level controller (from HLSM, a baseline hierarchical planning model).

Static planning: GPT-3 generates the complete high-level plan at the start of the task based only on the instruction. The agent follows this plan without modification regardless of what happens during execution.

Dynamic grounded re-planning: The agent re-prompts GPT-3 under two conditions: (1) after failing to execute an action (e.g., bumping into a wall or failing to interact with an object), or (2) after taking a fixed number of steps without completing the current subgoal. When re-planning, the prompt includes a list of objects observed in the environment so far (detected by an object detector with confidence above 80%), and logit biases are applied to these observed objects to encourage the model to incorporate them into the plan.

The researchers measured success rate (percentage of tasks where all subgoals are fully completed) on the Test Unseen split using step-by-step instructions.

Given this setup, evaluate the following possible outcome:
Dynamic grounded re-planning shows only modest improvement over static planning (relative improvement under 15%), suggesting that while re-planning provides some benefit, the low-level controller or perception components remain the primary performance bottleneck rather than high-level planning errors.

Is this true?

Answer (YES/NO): YES